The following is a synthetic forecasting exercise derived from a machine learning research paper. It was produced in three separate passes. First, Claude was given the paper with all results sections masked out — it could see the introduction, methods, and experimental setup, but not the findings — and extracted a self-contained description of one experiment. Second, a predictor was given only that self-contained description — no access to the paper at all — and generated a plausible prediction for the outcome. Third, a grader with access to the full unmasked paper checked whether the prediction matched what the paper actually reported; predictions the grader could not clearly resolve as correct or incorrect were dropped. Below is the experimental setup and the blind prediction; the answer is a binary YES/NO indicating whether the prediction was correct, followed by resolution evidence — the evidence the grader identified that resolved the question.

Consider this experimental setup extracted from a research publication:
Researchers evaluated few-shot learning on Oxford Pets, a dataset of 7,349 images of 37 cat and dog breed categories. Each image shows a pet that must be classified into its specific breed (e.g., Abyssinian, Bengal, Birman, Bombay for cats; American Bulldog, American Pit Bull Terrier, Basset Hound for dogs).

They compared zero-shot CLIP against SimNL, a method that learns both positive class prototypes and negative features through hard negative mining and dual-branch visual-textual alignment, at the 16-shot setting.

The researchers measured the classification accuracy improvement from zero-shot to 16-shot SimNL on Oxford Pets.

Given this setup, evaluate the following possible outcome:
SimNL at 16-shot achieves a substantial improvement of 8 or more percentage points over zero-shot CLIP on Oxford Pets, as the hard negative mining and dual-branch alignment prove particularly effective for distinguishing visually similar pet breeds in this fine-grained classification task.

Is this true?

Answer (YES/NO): NO